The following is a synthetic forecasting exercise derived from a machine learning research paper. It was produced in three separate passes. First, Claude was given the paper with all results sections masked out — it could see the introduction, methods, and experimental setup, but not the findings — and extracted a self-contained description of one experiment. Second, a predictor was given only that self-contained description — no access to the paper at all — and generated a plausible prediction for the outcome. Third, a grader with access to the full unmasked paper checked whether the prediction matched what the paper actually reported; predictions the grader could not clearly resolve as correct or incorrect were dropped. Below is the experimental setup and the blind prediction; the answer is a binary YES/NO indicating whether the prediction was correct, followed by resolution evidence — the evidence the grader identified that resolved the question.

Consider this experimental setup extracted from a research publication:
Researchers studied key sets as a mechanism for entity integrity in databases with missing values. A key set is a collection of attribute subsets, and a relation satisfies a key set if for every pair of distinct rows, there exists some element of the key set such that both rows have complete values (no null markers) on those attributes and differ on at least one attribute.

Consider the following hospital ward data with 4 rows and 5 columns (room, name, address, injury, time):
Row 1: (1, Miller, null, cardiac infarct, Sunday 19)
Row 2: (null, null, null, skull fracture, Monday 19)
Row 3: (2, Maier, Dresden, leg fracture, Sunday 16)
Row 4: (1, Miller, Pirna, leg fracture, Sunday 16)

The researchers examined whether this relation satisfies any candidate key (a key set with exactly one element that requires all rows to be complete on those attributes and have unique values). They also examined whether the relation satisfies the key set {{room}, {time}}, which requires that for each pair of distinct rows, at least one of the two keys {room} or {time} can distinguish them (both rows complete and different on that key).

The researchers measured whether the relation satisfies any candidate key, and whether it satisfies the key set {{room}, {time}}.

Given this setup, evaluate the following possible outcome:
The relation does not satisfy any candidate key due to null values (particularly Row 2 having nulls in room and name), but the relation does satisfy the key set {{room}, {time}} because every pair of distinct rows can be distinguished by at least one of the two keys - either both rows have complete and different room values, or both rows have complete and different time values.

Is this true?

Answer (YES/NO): YES